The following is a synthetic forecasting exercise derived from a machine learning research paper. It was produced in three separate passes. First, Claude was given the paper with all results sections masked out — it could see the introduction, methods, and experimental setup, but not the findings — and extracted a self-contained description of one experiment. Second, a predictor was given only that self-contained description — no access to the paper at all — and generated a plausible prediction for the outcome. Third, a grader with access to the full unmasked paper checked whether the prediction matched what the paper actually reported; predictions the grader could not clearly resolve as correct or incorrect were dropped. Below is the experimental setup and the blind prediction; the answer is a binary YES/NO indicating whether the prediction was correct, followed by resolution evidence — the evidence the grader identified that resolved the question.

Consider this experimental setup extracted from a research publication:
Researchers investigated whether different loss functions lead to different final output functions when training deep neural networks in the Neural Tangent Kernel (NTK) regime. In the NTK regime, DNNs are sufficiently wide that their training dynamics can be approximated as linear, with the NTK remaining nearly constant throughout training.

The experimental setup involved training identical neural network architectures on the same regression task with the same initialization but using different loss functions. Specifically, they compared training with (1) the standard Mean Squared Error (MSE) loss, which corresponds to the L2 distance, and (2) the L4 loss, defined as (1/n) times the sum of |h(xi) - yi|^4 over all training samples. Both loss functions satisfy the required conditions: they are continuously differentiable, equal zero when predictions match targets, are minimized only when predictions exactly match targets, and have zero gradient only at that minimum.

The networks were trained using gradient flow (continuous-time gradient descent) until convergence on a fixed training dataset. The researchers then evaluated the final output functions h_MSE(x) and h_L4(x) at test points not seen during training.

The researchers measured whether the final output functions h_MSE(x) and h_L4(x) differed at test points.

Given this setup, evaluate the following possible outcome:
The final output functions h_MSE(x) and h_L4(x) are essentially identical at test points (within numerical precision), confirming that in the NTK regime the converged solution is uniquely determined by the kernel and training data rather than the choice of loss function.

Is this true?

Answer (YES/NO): YES